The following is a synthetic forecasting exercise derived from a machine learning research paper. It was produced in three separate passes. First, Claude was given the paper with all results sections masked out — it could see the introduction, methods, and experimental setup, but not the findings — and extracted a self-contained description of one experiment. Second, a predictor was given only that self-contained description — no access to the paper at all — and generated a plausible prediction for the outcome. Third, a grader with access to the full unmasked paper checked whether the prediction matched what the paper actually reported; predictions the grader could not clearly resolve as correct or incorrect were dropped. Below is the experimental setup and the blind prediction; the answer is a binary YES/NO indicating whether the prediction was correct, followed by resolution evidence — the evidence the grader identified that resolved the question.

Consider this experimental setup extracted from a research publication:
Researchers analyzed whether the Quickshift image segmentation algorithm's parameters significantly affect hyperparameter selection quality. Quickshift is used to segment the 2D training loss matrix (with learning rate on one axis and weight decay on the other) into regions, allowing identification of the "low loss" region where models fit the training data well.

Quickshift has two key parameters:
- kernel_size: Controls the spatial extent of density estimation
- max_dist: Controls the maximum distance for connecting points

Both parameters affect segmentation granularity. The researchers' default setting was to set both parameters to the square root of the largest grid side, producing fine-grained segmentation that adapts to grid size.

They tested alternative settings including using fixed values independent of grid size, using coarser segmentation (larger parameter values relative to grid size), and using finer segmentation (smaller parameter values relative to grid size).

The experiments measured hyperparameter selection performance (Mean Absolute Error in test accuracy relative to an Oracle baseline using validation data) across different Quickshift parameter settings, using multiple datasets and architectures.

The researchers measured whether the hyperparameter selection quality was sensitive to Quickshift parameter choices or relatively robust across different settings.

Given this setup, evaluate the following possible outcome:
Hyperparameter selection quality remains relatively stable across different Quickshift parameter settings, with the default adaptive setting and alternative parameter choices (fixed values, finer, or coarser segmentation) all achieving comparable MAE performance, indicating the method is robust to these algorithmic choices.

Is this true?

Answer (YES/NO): NO